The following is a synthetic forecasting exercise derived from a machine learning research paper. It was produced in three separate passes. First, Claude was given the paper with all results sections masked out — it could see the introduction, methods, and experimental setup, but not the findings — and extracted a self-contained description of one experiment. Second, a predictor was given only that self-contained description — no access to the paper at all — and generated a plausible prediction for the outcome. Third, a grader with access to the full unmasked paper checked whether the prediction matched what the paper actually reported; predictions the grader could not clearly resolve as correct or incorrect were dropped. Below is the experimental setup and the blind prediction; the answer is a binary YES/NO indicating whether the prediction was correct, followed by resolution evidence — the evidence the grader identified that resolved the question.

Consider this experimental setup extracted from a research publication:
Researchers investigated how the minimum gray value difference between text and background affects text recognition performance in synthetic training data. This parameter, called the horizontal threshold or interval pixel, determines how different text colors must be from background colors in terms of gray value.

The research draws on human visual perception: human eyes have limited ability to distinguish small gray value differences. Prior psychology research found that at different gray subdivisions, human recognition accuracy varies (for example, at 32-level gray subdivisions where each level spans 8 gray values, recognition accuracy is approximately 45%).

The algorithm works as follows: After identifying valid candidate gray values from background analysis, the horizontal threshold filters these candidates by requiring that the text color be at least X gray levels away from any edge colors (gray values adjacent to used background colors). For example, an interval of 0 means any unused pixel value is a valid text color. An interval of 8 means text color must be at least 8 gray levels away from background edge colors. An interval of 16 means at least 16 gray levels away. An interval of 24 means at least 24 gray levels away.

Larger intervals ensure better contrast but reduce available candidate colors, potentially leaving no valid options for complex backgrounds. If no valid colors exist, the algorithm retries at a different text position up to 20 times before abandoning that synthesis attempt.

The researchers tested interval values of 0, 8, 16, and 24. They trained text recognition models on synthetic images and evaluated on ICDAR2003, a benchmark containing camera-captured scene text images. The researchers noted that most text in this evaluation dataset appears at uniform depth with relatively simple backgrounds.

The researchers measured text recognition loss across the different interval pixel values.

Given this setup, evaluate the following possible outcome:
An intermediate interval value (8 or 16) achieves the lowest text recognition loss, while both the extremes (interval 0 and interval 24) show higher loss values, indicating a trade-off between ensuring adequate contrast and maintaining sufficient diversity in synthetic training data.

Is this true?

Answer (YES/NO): NO